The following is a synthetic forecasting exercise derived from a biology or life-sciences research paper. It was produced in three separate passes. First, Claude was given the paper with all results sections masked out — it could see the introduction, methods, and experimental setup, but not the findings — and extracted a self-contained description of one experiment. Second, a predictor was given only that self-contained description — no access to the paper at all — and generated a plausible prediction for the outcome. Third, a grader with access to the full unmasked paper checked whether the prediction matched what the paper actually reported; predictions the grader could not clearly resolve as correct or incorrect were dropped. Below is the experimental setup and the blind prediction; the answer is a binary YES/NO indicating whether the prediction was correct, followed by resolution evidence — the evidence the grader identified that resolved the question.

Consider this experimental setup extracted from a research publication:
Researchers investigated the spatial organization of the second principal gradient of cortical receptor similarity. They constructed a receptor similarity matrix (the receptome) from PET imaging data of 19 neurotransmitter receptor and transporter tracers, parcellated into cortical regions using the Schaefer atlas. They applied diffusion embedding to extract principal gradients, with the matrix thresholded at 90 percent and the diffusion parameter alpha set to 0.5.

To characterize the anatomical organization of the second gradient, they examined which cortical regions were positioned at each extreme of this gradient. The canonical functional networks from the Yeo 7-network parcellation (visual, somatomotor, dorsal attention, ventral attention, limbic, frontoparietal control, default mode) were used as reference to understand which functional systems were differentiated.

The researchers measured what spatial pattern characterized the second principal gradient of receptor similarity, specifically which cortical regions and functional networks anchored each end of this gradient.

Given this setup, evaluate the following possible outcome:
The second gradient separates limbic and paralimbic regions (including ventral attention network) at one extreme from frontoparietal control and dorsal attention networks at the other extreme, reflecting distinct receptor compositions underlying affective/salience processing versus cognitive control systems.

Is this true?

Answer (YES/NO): NO